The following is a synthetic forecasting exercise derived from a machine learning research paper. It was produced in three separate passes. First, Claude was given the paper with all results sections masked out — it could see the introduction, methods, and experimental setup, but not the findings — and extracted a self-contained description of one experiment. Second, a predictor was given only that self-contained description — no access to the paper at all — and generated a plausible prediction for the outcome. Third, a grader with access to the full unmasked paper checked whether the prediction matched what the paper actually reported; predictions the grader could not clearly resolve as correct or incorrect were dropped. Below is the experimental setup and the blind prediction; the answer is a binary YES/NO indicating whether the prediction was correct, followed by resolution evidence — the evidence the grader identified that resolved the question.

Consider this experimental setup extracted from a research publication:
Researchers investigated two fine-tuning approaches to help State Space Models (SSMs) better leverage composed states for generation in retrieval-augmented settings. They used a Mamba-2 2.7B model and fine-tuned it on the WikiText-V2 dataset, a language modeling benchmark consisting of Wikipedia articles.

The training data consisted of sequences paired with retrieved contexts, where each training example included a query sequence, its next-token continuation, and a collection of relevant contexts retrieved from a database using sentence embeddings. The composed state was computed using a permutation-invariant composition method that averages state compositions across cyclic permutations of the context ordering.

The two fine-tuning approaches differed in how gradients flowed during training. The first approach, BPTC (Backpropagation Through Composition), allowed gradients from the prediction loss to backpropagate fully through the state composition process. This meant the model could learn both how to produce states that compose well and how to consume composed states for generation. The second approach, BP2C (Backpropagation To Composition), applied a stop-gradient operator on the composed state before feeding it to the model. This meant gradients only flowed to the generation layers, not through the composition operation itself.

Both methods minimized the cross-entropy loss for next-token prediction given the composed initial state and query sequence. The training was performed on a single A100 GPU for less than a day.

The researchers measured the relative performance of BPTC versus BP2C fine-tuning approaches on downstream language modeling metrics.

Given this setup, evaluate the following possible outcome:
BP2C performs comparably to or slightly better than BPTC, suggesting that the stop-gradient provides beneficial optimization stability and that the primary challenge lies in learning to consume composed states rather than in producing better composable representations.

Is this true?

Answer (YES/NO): NO